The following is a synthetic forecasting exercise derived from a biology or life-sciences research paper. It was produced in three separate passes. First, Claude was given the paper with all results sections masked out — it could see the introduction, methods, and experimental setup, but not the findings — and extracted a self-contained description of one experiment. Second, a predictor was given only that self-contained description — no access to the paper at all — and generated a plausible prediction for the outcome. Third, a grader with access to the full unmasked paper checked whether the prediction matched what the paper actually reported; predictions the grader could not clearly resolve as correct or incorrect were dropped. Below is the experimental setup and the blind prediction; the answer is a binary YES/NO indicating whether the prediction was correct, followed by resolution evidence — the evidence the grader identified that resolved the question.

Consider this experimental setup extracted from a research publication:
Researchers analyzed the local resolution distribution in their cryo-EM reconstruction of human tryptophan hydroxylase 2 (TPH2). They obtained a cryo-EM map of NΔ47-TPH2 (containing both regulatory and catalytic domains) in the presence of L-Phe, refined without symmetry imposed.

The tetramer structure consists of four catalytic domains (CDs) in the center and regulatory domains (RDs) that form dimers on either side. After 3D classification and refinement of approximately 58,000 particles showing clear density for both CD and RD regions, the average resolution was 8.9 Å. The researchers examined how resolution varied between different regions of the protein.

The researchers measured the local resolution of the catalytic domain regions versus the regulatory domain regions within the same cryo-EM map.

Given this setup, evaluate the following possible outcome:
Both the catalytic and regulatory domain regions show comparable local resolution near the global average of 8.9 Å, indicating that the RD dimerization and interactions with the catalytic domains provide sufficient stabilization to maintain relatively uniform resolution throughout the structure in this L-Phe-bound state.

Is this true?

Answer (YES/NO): NO